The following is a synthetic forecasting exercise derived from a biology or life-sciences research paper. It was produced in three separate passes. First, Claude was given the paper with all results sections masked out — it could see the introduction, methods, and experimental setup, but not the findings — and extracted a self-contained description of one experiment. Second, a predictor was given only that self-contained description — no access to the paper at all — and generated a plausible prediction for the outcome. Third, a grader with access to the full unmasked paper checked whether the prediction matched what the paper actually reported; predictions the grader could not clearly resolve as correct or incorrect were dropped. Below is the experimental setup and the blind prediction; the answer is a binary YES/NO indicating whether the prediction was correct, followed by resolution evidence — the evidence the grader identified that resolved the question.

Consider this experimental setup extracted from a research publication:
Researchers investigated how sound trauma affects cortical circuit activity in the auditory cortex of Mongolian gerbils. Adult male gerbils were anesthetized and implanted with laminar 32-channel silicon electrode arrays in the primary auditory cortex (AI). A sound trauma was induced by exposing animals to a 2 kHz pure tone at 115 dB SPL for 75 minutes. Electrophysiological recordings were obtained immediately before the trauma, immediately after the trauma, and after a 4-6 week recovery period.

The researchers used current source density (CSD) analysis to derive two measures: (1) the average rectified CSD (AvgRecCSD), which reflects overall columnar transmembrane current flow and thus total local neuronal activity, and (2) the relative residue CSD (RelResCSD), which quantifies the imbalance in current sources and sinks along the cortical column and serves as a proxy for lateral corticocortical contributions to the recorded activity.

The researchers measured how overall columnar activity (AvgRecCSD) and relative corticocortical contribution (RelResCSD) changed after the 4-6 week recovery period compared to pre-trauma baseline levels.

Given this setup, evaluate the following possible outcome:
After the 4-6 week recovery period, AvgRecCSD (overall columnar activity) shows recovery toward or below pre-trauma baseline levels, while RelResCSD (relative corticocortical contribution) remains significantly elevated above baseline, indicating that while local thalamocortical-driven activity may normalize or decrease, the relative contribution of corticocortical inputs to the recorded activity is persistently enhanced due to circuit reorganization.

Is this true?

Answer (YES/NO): NO